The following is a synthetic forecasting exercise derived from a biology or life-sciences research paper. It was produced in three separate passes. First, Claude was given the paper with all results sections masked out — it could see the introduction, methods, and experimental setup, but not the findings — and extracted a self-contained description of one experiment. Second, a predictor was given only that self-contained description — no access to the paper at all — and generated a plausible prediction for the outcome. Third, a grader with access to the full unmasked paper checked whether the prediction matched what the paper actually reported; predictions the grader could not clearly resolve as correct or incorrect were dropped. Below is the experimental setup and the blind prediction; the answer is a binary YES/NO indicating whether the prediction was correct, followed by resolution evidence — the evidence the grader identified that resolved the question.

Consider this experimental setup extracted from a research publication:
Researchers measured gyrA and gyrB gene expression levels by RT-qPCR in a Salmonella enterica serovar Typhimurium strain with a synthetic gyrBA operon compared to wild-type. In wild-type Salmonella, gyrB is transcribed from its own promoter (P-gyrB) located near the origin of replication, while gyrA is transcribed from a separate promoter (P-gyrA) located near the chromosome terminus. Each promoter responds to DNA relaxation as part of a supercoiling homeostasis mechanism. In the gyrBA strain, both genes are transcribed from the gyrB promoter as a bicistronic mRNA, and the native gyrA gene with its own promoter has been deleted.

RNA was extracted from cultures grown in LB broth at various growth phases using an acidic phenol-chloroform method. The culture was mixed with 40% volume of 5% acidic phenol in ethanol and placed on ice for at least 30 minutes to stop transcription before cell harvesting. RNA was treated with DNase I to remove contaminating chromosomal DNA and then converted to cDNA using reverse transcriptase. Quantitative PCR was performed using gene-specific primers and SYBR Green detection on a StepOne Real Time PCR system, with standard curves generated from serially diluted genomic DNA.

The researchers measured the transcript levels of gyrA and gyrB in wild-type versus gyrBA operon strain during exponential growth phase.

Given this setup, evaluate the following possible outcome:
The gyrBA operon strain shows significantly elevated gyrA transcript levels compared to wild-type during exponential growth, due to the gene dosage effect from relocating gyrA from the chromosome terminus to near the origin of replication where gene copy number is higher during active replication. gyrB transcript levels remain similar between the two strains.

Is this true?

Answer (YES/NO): NO